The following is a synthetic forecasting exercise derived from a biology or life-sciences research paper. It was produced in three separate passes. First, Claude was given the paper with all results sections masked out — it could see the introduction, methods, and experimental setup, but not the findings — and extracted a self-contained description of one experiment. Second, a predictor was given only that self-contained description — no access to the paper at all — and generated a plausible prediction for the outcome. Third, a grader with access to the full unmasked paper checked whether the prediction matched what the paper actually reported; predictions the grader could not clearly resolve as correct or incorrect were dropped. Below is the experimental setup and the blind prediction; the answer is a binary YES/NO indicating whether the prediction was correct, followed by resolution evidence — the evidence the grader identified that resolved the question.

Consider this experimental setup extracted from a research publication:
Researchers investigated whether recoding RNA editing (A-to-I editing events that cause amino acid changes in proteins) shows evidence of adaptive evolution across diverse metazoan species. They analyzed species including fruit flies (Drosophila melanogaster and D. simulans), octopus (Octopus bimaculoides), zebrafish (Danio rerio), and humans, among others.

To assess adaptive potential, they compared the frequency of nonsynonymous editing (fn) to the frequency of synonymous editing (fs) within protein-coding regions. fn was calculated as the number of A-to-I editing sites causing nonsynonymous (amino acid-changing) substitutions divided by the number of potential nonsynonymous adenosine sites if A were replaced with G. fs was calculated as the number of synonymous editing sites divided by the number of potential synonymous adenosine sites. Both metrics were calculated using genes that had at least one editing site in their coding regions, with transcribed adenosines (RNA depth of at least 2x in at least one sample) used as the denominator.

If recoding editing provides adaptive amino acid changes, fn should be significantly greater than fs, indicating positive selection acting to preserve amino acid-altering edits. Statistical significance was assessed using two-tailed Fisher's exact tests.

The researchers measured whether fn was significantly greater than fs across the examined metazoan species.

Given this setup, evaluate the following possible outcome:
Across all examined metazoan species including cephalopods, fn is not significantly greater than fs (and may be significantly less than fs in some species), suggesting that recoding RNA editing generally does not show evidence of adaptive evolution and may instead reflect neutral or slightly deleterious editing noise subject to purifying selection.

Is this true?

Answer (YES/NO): YES